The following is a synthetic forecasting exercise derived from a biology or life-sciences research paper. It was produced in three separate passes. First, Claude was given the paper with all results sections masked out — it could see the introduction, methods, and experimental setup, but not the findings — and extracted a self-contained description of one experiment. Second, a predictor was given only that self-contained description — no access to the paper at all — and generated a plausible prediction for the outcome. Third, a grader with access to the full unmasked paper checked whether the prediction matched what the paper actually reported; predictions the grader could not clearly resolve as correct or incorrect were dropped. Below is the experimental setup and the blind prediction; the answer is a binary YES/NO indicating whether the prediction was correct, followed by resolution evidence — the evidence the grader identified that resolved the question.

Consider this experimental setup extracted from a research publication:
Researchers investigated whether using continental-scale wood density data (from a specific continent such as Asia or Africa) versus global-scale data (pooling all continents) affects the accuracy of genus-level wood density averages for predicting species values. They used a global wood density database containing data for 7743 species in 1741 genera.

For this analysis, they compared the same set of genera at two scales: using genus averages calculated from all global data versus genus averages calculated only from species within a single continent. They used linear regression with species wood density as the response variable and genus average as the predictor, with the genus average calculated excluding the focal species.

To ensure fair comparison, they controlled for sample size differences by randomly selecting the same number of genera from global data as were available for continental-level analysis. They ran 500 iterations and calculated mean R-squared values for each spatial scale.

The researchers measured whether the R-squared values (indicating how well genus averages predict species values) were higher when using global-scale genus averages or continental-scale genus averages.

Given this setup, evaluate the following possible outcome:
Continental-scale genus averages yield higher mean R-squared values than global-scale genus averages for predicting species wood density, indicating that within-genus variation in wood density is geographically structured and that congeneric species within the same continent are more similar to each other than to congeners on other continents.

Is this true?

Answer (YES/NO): NO